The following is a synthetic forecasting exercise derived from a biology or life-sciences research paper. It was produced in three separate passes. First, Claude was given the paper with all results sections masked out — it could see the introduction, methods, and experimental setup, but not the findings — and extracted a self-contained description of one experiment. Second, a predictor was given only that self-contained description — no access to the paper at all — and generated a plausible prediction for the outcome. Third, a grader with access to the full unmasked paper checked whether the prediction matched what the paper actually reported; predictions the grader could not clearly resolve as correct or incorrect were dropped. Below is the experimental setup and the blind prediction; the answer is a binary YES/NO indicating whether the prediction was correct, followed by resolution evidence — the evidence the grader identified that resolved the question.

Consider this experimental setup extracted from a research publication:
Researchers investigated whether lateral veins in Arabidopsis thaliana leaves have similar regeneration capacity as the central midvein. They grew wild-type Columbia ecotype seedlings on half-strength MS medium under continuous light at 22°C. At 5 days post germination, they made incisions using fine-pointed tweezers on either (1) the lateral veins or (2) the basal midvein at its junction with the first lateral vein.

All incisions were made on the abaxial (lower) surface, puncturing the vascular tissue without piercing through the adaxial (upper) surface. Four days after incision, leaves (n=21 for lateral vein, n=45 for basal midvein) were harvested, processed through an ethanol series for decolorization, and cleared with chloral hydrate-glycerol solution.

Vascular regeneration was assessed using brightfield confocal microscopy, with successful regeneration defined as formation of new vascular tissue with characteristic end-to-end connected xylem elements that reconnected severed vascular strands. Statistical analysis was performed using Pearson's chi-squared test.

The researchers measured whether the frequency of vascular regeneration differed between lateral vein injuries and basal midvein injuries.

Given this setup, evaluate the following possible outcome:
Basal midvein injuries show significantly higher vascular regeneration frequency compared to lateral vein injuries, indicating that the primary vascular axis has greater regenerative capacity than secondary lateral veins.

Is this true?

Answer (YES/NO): YES